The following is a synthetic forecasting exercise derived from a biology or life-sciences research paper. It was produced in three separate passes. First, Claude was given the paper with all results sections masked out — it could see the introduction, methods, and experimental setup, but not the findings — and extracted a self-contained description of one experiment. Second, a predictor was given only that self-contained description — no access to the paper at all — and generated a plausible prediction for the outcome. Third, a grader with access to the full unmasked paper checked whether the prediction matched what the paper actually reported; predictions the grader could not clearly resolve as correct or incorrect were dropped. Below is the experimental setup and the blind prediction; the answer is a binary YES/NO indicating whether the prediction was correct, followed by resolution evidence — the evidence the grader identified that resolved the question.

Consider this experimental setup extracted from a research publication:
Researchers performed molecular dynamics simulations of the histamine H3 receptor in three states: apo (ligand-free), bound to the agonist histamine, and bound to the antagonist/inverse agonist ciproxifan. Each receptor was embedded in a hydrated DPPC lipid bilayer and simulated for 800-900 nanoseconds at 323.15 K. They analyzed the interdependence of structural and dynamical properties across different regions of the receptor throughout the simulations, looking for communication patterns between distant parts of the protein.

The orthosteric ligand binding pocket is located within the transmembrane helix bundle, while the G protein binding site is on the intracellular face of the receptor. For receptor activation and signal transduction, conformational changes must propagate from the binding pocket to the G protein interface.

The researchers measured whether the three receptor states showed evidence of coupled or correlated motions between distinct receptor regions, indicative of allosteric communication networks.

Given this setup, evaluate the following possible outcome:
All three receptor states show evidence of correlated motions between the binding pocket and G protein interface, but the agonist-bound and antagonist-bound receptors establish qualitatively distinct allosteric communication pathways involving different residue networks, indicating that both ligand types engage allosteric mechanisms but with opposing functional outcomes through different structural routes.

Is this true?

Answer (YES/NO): YES